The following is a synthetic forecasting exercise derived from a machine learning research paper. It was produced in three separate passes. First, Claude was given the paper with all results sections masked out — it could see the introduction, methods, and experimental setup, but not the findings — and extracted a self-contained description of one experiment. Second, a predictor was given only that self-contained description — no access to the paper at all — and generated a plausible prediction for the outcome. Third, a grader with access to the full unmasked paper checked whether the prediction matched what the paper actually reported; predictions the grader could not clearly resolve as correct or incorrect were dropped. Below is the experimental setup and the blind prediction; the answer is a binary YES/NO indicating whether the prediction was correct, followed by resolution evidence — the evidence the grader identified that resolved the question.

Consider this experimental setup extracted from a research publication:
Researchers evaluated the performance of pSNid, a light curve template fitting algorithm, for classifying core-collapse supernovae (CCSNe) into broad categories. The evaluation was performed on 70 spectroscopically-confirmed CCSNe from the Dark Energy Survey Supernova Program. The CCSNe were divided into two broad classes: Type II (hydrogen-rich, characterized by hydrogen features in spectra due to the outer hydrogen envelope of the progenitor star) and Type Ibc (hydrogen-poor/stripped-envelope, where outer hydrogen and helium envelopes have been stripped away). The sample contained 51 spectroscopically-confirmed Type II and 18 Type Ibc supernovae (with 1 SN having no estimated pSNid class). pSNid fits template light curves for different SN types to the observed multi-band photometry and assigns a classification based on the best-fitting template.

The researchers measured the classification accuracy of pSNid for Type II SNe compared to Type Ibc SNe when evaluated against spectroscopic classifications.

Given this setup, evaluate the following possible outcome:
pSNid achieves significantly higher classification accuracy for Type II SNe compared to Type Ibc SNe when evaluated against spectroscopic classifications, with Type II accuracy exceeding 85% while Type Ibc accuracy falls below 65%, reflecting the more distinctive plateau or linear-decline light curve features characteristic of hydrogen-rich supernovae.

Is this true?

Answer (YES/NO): NO